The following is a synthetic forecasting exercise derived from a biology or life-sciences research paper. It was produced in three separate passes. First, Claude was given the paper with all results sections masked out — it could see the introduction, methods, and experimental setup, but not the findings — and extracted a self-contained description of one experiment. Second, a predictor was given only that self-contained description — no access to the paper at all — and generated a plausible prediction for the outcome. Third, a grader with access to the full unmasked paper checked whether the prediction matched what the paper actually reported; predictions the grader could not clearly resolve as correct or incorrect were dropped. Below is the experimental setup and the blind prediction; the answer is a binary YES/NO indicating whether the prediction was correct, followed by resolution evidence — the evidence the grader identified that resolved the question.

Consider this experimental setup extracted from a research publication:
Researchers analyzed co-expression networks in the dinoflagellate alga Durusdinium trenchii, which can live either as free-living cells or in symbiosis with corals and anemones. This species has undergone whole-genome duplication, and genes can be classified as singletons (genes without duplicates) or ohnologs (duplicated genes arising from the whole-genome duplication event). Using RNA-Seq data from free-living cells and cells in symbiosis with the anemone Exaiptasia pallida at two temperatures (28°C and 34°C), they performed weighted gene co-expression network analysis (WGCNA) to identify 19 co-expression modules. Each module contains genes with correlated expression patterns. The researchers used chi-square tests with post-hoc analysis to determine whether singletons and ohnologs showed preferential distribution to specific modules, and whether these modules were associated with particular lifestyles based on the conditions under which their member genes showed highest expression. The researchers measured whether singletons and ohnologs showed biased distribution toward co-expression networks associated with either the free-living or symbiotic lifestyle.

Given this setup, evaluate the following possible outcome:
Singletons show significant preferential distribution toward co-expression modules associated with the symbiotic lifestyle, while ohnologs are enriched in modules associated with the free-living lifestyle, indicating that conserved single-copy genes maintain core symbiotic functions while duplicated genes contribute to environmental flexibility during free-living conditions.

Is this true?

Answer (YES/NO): YES